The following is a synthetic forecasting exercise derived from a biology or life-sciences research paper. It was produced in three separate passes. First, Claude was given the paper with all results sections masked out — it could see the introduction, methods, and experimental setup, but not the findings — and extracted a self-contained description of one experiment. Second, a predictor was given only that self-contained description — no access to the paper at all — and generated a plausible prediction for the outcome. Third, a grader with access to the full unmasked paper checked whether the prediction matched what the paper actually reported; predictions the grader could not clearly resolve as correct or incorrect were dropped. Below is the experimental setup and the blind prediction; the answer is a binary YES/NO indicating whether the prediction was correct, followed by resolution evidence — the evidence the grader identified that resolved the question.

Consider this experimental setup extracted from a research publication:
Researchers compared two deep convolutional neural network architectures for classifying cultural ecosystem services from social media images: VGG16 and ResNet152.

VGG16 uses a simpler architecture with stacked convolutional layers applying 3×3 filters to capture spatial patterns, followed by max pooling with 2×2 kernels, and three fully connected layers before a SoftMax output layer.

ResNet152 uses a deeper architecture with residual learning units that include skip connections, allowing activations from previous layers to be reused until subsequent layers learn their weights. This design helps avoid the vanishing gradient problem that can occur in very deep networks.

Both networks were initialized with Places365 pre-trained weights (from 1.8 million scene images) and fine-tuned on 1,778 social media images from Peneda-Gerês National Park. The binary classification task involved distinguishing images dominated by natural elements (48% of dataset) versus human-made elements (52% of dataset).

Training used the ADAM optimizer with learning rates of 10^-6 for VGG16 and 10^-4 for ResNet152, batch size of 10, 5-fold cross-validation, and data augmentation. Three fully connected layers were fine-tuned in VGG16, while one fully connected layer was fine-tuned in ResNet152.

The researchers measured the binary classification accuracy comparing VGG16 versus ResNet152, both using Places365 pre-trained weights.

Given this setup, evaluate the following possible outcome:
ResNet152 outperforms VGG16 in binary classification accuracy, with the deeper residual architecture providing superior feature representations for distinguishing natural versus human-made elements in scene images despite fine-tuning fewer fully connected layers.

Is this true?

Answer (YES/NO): NO